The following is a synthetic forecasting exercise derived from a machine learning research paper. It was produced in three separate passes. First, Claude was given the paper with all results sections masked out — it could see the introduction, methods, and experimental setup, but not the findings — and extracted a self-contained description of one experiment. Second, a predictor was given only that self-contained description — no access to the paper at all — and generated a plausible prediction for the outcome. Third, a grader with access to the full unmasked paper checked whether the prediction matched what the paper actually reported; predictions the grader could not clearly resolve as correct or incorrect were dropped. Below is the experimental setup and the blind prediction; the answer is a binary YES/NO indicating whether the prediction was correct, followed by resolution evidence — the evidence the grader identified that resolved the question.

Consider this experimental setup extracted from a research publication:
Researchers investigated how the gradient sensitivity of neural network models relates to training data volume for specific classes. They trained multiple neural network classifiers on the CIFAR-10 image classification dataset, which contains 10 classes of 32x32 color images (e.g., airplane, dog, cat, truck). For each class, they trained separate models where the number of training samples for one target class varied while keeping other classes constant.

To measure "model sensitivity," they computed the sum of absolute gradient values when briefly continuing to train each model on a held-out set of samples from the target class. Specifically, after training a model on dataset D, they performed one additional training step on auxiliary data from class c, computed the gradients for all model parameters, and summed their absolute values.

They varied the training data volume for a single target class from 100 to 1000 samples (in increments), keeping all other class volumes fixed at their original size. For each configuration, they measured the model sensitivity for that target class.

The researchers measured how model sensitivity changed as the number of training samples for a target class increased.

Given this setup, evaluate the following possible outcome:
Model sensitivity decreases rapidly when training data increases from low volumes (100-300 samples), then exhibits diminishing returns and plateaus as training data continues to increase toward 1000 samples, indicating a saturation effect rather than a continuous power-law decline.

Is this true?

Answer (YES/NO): NO